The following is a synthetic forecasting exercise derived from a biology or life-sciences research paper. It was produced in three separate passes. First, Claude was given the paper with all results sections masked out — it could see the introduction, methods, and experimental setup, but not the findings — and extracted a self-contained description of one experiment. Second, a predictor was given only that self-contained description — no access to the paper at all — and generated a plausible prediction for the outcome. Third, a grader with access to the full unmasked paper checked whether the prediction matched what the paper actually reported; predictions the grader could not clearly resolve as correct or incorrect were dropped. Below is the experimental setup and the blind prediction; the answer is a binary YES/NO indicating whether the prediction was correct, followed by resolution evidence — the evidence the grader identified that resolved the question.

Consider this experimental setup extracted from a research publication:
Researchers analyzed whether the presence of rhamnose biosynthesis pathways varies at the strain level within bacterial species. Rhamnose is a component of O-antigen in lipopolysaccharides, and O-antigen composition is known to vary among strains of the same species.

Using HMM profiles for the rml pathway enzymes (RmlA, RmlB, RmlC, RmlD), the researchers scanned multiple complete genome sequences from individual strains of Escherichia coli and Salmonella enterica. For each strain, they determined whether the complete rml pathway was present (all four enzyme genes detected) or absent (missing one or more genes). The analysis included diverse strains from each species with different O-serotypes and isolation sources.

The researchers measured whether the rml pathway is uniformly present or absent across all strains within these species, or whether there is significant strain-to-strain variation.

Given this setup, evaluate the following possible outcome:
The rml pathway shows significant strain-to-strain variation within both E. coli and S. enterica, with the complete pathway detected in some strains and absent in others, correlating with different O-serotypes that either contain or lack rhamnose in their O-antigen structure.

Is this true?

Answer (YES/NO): NO